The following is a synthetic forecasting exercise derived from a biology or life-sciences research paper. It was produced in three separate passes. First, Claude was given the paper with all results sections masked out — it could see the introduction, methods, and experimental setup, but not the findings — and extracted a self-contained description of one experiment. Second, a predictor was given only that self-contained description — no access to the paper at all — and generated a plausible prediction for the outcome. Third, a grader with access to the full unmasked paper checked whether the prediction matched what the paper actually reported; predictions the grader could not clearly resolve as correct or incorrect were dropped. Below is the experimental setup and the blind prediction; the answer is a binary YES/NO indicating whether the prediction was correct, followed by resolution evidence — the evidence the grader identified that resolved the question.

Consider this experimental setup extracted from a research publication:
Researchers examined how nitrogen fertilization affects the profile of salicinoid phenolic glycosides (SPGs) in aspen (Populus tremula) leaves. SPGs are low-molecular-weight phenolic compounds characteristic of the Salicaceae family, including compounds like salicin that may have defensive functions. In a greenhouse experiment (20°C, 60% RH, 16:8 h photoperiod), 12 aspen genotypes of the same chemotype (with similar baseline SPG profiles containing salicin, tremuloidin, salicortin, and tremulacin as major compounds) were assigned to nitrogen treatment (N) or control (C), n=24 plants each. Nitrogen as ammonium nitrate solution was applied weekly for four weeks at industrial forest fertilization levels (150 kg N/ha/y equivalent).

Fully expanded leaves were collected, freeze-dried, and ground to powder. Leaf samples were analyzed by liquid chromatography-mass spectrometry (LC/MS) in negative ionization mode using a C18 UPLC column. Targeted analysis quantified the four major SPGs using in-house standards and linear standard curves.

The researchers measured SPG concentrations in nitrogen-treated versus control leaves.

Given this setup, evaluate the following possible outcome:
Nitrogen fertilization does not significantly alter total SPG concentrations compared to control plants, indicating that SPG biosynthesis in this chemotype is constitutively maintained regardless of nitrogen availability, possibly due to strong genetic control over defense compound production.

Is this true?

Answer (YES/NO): YES